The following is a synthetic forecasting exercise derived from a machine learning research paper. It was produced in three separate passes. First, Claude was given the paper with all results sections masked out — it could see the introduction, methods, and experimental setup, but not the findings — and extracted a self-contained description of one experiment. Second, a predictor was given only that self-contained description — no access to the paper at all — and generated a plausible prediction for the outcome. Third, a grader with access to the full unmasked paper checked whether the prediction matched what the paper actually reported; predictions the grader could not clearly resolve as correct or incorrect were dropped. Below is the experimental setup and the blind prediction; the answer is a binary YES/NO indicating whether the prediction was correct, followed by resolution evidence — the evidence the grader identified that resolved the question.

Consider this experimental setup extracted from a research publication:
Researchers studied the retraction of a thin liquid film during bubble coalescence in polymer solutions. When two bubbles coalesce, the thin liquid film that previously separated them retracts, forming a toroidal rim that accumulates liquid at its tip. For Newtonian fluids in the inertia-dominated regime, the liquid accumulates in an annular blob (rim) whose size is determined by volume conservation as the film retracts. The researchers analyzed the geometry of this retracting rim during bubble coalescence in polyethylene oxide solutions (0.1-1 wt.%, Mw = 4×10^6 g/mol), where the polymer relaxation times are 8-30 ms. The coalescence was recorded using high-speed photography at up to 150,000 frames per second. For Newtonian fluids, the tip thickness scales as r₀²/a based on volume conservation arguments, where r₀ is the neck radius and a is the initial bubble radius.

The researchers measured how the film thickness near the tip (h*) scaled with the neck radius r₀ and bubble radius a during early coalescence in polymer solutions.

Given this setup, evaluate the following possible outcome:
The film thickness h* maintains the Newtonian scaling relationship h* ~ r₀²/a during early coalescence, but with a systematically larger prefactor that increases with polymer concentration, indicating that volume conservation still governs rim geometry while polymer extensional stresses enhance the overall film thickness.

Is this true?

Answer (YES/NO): NO